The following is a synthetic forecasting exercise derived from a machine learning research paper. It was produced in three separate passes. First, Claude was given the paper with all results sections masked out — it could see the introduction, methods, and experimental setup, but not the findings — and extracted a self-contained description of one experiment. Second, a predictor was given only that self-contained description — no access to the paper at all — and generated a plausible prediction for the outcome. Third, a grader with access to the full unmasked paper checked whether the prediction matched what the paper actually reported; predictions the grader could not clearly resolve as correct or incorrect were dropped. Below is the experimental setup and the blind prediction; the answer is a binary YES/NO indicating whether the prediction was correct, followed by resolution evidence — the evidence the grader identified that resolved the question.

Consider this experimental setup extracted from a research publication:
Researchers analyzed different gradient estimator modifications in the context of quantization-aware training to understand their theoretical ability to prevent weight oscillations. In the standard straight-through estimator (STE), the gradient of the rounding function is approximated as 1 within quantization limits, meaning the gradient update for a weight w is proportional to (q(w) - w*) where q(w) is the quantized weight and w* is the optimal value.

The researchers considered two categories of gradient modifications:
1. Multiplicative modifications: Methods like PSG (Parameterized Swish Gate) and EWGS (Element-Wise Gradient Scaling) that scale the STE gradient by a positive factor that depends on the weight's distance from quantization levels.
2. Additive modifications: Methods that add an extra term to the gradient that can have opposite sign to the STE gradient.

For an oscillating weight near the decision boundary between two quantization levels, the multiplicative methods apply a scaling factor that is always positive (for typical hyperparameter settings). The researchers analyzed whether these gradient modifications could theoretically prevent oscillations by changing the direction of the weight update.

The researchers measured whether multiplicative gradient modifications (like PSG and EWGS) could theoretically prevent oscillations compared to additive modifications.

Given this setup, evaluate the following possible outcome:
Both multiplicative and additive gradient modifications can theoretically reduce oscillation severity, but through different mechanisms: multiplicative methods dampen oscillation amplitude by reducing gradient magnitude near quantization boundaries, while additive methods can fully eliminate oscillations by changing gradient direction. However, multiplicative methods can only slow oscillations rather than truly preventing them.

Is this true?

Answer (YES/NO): YES